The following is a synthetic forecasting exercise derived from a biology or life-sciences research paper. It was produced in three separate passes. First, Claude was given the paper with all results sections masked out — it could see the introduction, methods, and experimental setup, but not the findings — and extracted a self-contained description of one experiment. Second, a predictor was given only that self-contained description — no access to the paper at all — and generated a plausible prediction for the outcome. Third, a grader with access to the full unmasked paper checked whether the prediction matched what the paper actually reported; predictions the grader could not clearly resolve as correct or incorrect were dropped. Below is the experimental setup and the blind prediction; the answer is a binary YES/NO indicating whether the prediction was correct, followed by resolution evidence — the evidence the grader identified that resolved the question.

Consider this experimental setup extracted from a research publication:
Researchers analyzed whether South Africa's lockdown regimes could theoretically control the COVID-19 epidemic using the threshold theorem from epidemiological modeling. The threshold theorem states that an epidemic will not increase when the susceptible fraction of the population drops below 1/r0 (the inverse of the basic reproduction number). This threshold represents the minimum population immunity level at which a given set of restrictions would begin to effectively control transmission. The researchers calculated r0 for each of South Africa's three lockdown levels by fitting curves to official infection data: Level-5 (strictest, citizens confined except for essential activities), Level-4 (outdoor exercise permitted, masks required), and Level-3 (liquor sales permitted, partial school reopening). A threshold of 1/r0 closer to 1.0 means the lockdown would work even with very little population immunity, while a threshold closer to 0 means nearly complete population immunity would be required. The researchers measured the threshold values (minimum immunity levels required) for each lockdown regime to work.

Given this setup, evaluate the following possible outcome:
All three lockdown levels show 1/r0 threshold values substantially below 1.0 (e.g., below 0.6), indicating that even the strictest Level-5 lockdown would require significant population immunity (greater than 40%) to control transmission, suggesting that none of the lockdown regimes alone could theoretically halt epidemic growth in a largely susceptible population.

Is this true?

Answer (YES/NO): YES